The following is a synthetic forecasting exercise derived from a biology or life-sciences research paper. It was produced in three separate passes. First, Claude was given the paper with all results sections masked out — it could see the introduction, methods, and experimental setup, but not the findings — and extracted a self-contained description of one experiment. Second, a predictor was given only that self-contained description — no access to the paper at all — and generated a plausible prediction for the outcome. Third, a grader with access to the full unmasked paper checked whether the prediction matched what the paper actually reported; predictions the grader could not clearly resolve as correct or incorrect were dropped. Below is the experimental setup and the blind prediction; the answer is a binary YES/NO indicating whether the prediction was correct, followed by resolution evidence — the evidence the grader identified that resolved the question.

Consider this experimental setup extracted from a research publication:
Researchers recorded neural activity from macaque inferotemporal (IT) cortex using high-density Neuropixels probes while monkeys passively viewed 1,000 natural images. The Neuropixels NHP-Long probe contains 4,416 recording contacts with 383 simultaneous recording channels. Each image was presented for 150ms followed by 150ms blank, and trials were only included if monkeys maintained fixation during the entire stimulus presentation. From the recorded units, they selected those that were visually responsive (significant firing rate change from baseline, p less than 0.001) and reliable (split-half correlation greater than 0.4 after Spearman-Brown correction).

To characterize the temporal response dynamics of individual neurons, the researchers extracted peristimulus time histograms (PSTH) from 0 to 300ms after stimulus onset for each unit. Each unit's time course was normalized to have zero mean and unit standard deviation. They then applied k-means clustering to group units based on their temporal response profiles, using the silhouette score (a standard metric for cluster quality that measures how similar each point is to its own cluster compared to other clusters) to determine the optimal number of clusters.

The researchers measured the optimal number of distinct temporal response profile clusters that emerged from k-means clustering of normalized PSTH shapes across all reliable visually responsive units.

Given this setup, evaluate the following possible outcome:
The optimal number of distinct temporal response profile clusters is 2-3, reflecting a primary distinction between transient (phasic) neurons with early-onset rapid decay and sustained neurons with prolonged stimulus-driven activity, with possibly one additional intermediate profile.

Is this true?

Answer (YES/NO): YES